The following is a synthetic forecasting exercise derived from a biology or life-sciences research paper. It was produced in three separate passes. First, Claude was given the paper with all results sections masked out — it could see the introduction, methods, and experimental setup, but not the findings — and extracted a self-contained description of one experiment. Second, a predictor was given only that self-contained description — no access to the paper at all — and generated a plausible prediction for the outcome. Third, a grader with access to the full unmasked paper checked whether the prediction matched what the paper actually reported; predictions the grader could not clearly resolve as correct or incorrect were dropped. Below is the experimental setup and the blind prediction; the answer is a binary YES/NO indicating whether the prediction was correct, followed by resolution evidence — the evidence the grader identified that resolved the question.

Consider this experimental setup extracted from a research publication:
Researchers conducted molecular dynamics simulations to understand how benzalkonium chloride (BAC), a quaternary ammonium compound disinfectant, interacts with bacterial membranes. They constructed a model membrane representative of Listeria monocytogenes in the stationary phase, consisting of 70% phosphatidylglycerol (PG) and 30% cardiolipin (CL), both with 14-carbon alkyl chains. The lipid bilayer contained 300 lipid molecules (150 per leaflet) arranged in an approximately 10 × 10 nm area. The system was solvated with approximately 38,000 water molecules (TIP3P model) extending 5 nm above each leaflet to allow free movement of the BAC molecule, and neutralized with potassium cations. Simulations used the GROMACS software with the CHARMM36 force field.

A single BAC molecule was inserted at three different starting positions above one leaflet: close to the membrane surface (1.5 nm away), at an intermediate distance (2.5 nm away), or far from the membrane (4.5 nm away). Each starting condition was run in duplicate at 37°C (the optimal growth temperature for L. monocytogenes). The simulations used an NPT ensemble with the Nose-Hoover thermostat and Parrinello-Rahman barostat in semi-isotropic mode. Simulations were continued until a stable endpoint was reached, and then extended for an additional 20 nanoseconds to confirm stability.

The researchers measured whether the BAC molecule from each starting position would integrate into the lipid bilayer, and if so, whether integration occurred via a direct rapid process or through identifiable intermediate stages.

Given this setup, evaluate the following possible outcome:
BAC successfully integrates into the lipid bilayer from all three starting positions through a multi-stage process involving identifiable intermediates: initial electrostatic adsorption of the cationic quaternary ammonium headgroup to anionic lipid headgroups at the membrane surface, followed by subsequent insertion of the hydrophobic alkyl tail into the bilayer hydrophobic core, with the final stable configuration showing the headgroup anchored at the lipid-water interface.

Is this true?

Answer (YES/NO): YES